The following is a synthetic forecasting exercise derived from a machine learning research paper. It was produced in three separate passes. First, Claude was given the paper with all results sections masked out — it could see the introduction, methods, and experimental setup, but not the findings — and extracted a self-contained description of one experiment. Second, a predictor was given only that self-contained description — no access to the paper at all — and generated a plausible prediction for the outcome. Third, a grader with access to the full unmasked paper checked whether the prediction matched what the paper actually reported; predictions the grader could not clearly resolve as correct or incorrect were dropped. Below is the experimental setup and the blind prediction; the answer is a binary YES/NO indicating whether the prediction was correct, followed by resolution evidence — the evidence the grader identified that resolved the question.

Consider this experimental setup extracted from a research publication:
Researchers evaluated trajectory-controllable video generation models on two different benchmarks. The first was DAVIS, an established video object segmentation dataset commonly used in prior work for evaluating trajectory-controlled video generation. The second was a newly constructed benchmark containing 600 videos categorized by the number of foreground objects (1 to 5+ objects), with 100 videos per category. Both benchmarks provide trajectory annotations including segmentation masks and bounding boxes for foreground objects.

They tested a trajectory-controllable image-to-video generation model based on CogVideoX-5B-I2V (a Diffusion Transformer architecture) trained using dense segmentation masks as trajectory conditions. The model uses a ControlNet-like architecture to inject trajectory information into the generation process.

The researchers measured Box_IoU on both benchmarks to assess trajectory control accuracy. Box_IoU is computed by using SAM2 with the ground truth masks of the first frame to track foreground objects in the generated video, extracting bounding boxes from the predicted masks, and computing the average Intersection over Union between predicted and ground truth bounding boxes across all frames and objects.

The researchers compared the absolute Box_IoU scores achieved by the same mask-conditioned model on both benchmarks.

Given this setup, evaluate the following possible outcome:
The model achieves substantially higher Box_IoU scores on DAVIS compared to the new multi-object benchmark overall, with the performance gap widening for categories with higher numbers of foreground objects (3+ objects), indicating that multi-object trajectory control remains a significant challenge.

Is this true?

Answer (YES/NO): NO